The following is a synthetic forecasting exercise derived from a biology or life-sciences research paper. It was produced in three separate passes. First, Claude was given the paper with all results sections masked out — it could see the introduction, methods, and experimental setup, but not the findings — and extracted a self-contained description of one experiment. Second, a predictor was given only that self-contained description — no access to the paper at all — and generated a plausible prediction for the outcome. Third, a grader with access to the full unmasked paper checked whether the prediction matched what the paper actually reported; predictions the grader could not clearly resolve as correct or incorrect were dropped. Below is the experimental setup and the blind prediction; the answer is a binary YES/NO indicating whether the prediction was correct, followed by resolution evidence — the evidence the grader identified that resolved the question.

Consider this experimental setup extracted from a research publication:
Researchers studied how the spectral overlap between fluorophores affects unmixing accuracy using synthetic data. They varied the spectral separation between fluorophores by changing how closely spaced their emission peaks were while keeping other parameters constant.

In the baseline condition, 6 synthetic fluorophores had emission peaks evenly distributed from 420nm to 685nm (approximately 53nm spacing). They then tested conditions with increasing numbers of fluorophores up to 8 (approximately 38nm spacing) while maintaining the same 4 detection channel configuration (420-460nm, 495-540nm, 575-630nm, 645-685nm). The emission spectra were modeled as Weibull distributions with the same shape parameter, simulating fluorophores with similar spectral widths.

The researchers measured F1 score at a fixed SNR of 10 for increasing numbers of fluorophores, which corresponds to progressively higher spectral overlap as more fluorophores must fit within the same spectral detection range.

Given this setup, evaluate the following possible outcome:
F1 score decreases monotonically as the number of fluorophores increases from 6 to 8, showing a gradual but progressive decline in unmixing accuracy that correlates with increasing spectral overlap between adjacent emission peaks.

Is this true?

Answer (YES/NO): NO